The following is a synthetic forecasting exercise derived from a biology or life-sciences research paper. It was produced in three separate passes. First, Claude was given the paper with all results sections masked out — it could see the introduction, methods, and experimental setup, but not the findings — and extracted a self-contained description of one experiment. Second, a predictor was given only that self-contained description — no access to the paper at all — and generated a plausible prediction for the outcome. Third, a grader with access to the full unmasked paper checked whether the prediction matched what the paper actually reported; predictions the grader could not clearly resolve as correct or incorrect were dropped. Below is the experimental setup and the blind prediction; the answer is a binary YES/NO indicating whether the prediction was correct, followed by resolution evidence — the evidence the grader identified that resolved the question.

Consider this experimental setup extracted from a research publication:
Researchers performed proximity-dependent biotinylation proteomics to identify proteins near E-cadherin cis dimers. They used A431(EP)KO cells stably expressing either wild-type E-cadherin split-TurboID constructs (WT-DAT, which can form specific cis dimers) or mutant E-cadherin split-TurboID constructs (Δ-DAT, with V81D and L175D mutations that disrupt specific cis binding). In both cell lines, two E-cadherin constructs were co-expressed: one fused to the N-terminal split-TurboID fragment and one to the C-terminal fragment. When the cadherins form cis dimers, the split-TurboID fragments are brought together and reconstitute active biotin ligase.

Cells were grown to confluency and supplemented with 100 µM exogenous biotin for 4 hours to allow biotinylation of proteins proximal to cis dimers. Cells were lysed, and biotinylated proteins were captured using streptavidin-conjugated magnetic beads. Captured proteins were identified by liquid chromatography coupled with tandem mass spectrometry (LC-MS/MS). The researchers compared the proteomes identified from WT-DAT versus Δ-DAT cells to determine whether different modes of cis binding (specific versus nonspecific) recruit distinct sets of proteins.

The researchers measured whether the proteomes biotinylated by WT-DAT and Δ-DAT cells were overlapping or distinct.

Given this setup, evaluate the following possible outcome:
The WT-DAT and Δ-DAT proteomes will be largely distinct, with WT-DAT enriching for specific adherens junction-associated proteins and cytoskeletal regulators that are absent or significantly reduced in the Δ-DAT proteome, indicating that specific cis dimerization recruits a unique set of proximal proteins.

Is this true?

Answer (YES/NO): NO